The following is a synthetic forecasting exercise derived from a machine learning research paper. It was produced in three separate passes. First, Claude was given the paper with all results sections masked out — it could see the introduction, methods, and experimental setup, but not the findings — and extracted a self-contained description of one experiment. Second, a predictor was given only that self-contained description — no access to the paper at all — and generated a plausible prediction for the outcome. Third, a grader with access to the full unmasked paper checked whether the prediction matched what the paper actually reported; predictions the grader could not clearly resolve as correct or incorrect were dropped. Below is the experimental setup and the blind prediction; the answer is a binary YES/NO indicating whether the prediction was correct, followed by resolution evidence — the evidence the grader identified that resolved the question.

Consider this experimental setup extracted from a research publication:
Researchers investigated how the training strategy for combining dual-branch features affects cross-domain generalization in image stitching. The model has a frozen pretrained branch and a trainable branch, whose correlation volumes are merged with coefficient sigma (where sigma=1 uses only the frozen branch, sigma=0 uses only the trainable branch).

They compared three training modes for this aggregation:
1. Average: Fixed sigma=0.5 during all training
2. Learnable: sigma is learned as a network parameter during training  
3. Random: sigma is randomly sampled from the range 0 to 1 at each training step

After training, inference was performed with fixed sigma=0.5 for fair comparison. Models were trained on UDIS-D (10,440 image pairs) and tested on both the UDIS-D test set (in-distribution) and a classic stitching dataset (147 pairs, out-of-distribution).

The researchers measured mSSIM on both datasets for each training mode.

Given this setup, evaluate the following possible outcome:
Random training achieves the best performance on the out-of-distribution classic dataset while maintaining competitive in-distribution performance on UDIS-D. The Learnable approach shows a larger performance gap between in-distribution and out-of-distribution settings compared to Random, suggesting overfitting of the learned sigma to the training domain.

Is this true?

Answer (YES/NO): YES